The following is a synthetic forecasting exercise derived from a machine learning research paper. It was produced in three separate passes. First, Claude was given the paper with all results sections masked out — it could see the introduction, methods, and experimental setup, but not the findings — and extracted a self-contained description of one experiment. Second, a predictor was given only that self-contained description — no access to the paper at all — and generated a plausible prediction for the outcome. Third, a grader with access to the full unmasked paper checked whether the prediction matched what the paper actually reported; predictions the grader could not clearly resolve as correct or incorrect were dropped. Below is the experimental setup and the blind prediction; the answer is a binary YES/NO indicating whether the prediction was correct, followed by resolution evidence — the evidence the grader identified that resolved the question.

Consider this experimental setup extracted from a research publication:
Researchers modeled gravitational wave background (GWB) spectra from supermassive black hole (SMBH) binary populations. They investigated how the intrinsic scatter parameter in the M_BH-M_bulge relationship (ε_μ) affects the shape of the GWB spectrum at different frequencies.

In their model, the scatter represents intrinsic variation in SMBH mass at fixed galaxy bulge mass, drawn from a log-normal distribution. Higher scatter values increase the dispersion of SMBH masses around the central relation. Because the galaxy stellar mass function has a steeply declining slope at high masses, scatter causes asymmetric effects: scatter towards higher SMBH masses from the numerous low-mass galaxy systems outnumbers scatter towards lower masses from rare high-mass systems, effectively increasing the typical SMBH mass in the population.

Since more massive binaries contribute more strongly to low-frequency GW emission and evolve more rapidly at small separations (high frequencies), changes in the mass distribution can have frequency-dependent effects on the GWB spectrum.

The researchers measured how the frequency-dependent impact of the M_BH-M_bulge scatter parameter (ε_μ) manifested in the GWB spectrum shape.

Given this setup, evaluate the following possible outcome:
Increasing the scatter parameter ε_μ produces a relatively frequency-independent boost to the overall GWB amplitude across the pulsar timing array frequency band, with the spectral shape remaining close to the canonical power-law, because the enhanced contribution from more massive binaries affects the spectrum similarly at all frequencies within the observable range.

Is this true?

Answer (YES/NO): NO